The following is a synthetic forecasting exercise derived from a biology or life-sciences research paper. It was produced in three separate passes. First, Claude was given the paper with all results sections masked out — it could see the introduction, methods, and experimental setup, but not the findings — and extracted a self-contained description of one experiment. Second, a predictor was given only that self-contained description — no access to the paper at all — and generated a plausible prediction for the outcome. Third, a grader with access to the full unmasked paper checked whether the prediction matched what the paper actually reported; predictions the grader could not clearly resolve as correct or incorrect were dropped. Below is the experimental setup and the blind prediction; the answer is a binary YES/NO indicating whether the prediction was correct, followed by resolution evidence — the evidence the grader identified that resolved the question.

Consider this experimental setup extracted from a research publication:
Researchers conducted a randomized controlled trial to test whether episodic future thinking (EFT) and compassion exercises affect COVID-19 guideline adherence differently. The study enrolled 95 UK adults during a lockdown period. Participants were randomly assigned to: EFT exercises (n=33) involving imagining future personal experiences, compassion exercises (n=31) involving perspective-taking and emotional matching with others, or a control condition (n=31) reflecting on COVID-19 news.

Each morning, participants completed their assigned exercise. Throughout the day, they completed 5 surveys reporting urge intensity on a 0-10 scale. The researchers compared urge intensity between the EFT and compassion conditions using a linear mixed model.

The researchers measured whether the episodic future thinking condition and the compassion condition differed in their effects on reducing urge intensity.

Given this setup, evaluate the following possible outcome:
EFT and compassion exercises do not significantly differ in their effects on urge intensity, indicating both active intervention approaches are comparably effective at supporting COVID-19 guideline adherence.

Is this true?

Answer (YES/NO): YES